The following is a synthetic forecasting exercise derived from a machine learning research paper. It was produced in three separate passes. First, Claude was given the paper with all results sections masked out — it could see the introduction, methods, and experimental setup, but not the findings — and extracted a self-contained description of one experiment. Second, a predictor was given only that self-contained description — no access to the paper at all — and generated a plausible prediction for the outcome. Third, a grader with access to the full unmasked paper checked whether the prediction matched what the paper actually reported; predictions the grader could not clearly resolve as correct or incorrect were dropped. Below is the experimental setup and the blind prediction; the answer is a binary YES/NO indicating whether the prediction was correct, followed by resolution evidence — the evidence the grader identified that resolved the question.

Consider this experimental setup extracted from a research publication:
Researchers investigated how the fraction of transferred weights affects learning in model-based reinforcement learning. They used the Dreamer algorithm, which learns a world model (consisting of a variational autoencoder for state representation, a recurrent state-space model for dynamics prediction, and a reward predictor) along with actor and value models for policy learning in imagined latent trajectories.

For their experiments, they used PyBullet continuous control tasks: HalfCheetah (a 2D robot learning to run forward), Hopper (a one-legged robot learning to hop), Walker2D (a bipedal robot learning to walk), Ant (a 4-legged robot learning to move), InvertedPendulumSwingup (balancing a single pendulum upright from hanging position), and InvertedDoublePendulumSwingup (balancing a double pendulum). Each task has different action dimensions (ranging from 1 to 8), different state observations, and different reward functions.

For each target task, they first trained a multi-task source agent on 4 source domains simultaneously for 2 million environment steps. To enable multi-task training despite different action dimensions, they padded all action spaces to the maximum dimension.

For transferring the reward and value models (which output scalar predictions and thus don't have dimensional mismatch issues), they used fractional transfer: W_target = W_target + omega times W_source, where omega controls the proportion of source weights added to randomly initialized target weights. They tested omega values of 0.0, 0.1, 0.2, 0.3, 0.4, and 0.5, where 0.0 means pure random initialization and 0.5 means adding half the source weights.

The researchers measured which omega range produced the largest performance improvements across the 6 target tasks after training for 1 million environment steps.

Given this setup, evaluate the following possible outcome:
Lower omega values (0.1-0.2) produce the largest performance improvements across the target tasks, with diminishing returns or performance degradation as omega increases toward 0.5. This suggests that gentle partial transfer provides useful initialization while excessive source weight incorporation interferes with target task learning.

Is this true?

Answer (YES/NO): NO